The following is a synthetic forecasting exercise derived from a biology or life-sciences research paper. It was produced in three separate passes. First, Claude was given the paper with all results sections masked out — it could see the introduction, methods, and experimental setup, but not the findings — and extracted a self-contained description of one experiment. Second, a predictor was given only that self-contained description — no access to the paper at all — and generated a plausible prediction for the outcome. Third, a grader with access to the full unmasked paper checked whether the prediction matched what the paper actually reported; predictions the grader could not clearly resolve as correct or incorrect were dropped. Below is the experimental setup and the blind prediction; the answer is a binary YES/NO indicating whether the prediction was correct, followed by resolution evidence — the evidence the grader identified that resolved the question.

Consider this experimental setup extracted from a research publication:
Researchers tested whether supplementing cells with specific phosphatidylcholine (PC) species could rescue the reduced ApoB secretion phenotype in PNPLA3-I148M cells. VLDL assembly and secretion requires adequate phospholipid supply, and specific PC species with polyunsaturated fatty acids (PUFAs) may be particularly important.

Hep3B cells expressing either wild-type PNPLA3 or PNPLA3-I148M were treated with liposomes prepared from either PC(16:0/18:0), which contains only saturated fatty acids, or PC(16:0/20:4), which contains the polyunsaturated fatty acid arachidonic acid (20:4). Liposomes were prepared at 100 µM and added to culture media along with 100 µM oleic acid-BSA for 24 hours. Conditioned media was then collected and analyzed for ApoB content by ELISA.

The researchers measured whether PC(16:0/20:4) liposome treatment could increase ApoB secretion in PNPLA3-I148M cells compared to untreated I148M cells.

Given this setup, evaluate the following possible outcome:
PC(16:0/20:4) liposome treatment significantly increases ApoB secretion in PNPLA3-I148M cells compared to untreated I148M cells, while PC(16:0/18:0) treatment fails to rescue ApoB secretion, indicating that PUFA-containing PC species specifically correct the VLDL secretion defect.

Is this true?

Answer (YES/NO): YES